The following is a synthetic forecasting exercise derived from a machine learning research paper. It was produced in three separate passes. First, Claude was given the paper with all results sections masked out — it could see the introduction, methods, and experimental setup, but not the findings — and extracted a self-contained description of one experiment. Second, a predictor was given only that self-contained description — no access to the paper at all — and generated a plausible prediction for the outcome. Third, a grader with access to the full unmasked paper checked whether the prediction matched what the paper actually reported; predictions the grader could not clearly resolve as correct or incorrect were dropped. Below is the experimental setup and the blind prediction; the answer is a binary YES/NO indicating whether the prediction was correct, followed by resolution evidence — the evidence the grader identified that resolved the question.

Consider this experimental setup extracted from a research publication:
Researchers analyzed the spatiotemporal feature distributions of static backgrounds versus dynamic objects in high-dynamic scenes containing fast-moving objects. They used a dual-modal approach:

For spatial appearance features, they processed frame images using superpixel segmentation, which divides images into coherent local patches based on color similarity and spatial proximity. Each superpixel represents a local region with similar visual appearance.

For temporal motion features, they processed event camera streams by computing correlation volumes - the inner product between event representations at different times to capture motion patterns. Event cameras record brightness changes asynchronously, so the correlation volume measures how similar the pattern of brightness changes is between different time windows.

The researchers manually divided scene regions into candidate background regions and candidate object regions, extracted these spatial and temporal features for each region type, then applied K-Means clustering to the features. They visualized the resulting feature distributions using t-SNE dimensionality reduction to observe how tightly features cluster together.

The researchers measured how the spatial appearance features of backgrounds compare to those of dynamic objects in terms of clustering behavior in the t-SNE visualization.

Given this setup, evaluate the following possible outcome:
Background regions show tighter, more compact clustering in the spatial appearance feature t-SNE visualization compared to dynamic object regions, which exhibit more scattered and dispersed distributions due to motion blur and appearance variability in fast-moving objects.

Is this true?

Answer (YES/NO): YES